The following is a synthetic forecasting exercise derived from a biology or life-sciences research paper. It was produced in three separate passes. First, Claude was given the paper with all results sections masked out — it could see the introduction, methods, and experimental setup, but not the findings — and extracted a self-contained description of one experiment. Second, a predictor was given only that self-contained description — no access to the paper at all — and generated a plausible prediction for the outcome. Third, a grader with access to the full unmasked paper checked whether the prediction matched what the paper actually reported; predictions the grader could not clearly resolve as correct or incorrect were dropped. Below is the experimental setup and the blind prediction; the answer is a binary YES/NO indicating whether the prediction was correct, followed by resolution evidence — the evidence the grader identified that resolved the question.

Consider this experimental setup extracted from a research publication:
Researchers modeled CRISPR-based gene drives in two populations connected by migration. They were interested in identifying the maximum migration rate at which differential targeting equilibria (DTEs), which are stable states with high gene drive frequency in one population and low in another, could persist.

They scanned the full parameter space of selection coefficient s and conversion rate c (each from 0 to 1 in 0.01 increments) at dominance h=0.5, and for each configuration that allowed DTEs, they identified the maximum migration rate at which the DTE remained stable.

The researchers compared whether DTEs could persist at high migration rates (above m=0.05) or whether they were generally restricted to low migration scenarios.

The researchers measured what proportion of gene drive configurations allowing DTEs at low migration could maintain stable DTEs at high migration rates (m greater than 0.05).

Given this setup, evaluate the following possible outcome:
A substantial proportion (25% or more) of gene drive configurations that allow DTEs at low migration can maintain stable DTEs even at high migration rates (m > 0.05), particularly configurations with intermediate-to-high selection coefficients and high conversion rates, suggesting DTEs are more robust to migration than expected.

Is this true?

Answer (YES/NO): NO